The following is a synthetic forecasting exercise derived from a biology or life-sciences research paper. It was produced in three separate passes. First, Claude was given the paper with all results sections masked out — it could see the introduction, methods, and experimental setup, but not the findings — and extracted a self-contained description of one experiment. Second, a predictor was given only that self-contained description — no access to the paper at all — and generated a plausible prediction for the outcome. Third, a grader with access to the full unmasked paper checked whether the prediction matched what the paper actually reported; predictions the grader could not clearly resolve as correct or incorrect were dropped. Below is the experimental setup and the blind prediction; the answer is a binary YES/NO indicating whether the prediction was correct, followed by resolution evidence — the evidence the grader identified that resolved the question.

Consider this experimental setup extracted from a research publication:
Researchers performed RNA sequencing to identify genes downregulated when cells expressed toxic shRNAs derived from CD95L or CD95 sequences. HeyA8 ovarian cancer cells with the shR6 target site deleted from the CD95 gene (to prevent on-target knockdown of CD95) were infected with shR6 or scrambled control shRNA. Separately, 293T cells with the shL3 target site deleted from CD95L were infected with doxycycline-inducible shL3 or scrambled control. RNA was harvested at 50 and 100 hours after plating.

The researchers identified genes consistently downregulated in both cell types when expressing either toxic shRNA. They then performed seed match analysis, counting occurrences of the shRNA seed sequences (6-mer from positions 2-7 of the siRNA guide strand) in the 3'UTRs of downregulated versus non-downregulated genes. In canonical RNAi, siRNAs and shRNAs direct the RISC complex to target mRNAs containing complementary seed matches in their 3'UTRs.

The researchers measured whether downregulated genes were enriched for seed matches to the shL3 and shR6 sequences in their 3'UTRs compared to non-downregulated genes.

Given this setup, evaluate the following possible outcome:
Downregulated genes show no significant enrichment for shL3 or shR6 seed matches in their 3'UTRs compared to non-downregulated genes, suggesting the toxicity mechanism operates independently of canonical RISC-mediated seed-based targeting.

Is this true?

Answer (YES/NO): NO